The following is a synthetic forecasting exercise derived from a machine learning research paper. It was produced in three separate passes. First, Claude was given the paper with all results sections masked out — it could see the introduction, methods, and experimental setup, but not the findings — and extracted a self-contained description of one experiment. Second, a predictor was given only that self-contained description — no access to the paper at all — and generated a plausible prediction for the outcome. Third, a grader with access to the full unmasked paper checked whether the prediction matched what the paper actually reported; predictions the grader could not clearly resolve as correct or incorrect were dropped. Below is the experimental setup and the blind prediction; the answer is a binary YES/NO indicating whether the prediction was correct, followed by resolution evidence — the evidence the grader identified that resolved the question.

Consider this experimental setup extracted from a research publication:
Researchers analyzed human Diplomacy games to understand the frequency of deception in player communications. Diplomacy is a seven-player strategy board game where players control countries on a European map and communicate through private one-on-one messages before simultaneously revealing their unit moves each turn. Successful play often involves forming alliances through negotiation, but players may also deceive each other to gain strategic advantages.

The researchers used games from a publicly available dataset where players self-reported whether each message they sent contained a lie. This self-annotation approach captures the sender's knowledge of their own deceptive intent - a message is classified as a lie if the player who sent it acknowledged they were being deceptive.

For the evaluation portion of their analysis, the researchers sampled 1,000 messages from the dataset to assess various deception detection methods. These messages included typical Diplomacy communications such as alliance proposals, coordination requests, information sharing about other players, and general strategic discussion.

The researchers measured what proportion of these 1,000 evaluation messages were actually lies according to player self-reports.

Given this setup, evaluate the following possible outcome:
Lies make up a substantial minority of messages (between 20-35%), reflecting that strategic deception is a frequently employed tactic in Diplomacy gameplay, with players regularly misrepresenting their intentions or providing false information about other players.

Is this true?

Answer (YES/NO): NO